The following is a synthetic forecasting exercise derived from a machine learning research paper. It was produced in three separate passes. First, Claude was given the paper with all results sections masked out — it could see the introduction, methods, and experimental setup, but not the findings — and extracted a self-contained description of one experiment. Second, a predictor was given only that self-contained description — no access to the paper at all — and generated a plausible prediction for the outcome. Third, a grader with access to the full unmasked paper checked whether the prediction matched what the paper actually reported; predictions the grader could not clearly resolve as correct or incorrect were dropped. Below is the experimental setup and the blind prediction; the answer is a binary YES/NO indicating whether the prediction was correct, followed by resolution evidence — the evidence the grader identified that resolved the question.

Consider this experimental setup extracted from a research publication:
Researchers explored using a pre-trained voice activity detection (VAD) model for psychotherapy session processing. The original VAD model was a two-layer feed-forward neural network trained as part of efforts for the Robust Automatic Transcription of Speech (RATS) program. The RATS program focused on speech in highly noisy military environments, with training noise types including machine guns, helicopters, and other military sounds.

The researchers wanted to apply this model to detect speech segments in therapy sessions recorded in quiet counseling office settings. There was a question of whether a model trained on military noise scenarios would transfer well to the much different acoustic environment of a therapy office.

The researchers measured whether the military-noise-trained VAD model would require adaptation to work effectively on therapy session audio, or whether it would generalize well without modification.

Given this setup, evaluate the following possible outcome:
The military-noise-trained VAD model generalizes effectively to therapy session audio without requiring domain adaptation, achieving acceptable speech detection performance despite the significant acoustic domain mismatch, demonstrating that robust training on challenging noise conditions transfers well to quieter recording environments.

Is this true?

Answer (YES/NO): NO